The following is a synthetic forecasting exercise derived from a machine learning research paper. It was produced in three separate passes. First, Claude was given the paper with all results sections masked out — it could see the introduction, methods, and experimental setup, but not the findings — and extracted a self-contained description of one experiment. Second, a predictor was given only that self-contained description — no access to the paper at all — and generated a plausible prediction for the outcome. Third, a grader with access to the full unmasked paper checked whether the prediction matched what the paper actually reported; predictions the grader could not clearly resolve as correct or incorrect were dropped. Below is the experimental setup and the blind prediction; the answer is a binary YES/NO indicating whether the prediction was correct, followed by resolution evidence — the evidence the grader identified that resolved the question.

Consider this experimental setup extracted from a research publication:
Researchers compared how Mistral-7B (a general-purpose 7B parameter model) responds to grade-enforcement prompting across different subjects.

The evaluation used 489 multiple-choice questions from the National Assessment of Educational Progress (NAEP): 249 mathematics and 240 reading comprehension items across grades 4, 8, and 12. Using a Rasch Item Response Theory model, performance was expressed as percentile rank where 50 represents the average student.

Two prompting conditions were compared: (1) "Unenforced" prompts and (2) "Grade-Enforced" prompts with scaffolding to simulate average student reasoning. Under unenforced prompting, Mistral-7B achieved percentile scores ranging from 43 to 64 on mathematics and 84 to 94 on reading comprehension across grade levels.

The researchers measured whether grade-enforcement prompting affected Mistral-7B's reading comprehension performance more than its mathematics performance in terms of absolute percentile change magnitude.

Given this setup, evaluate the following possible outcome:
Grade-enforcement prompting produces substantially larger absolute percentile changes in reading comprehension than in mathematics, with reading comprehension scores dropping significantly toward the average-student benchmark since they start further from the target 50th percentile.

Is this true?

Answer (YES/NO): YES